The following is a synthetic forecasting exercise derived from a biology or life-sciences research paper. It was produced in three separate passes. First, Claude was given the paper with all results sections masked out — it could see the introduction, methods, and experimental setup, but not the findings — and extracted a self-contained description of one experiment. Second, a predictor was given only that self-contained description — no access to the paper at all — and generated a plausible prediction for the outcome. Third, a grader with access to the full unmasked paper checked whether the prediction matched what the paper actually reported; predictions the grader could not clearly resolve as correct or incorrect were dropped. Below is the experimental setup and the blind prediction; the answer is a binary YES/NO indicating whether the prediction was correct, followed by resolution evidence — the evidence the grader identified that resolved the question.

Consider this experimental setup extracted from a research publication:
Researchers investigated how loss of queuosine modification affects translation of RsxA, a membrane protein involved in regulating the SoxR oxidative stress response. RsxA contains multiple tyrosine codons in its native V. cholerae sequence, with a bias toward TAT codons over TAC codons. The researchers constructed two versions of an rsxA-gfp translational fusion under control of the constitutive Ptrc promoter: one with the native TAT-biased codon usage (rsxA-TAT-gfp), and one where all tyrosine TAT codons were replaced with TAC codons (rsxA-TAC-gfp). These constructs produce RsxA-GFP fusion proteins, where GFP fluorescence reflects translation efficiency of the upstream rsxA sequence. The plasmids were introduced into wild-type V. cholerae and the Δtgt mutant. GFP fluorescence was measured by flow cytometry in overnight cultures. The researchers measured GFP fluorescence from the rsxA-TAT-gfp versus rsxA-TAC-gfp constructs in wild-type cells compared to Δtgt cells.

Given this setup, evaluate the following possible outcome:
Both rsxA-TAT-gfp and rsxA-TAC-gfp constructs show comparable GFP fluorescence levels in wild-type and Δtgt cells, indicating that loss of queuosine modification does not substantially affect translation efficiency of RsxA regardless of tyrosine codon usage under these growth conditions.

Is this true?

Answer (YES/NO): NO